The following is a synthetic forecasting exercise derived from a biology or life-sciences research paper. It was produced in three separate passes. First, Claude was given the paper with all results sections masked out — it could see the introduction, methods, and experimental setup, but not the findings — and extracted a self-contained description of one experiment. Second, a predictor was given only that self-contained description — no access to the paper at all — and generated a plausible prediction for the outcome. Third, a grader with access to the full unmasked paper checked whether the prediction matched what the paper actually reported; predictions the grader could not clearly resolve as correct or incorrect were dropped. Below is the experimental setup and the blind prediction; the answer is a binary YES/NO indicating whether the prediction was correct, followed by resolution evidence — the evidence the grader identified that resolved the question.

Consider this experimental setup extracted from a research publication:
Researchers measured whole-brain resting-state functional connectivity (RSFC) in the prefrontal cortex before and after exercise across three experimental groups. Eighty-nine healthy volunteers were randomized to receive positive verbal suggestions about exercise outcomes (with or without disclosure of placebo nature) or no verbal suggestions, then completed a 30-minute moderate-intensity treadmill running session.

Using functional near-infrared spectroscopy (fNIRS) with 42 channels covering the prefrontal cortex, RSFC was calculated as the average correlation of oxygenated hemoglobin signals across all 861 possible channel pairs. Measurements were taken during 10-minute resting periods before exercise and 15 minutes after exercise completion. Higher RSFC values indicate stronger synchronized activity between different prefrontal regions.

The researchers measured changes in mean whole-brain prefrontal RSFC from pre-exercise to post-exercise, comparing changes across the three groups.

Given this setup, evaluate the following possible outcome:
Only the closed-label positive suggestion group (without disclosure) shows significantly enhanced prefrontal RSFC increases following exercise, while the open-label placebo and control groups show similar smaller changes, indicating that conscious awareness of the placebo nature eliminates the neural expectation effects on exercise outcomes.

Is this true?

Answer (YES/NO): NO